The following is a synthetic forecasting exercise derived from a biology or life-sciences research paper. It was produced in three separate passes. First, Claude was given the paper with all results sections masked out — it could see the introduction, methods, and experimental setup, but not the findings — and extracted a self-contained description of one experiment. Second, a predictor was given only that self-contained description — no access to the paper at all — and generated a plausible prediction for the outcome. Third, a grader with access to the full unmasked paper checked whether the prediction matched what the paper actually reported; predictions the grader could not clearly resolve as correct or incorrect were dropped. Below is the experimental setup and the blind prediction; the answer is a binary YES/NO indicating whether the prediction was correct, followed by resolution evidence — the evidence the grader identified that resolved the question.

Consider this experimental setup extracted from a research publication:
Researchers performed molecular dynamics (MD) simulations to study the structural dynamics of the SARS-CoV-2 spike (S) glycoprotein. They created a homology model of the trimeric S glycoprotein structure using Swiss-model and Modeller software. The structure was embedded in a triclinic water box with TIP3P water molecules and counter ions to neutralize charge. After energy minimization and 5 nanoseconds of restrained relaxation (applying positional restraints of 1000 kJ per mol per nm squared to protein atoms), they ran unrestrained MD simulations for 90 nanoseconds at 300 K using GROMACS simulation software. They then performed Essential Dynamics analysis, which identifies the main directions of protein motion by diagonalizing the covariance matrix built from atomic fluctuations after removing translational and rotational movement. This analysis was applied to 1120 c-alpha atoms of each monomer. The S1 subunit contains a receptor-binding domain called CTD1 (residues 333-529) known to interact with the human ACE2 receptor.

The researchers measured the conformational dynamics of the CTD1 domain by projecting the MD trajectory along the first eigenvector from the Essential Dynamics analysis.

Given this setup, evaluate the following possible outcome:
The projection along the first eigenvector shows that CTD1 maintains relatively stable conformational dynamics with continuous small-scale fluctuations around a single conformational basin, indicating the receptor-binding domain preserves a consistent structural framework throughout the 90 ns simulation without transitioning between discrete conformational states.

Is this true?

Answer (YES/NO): NO